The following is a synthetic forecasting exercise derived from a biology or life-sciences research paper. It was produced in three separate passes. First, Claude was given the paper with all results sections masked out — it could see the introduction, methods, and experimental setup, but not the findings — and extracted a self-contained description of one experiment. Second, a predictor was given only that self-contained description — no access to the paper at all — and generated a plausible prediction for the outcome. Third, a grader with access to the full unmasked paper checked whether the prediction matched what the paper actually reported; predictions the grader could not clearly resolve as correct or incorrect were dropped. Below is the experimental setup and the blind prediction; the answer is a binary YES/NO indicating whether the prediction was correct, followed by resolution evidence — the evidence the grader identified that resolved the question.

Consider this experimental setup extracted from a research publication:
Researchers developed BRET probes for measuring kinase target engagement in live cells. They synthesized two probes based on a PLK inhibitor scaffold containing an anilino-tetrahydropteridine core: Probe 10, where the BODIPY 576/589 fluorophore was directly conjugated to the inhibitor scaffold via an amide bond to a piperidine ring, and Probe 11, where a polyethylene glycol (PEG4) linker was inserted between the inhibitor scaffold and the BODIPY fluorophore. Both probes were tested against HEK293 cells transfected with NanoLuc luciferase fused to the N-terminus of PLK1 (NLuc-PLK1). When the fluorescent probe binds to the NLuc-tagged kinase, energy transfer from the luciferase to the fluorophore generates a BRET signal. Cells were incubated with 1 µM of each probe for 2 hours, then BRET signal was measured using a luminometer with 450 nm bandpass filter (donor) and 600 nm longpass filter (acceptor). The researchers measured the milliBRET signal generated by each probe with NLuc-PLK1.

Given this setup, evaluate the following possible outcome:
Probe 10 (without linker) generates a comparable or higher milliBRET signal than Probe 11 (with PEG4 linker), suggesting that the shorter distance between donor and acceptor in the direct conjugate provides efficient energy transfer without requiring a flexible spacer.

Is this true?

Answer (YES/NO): NO